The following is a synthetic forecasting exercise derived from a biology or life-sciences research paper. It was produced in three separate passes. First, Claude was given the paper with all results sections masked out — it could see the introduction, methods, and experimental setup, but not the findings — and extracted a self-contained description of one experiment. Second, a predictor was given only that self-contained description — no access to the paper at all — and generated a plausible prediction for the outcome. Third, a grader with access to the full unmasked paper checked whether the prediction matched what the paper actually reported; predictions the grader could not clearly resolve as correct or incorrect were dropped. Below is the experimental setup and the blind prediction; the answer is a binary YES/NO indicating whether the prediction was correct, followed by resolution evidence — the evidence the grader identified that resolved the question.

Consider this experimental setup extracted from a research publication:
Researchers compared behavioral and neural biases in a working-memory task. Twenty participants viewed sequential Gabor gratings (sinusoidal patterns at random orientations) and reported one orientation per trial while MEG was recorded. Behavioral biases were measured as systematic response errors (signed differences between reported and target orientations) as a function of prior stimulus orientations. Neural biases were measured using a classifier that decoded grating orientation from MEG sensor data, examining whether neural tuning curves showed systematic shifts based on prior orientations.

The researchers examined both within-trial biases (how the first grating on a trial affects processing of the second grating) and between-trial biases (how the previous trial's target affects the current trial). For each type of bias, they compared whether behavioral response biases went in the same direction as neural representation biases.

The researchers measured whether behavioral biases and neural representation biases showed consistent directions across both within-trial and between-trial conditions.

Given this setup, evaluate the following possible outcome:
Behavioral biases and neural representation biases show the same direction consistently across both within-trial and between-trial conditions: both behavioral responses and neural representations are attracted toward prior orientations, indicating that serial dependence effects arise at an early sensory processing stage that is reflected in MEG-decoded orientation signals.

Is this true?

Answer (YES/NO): NO